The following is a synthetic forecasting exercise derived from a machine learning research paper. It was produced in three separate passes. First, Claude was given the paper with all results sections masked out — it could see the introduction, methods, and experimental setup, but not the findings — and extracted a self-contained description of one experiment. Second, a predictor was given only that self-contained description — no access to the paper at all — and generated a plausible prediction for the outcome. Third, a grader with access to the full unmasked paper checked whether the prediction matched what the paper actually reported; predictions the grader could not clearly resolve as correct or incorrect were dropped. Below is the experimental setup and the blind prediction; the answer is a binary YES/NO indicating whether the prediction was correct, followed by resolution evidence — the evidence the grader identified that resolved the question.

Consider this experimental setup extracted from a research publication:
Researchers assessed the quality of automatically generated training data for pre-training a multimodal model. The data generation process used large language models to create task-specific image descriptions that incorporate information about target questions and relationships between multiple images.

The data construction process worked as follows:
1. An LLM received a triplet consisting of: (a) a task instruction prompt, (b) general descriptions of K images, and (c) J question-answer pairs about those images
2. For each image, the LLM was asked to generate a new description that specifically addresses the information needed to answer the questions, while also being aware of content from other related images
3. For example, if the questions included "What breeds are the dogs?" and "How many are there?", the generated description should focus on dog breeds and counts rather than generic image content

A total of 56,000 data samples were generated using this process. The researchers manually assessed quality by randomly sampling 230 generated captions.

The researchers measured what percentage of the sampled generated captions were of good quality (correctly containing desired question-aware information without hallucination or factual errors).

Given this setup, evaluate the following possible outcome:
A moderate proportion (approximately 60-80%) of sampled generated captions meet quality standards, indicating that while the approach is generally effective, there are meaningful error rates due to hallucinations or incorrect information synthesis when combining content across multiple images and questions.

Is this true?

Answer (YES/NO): NO